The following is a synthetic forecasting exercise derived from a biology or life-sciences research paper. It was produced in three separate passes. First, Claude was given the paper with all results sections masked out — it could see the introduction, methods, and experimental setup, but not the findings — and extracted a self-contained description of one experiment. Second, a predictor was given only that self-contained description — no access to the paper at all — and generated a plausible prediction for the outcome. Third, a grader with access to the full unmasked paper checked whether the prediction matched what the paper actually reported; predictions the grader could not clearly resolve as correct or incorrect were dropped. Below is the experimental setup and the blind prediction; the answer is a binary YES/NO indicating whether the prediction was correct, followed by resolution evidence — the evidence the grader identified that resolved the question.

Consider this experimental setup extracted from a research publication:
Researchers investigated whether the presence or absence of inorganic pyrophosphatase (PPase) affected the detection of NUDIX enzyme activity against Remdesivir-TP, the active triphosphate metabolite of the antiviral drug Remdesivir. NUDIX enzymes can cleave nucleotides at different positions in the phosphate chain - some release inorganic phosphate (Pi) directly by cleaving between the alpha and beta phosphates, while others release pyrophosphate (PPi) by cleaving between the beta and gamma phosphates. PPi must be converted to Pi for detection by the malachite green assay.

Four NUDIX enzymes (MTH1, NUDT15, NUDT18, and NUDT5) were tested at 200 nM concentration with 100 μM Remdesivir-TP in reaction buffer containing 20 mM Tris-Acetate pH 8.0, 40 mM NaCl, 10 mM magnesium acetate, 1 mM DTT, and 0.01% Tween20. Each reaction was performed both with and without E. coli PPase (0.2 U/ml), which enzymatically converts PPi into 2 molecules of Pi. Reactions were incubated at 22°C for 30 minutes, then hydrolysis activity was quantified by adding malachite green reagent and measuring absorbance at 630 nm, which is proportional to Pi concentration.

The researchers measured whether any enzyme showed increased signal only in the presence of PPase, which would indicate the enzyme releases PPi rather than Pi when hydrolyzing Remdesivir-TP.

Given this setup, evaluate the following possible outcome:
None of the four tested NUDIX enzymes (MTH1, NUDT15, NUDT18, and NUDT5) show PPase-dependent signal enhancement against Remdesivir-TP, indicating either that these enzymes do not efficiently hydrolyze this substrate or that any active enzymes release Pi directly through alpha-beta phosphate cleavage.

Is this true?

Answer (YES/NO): NO